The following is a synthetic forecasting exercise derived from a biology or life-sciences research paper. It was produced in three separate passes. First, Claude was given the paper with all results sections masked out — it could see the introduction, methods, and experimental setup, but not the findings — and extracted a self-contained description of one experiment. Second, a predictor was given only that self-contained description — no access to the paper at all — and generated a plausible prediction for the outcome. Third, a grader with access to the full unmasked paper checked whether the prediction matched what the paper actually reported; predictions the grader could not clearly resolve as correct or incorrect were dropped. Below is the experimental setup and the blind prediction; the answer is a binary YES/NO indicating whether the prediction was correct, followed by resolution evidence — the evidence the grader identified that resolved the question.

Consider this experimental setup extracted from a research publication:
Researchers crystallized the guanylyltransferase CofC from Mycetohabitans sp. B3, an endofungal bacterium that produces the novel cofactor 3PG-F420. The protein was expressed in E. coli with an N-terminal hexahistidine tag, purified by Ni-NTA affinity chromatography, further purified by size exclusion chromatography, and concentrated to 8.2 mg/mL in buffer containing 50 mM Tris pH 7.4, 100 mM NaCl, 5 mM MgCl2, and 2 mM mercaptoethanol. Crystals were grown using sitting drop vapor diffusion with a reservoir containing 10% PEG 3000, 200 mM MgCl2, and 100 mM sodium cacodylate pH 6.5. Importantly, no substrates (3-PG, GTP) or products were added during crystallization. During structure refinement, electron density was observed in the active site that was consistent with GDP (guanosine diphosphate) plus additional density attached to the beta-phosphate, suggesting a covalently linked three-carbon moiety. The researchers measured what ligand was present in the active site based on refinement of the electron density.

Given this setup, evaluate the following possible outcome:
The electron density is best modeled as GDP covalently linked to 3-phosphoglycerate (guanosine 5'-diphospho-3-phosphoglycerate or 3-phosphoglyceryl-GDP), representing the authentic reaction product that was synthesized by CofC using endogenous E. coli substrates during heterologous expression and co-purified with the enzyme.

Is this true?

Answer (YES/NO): YES